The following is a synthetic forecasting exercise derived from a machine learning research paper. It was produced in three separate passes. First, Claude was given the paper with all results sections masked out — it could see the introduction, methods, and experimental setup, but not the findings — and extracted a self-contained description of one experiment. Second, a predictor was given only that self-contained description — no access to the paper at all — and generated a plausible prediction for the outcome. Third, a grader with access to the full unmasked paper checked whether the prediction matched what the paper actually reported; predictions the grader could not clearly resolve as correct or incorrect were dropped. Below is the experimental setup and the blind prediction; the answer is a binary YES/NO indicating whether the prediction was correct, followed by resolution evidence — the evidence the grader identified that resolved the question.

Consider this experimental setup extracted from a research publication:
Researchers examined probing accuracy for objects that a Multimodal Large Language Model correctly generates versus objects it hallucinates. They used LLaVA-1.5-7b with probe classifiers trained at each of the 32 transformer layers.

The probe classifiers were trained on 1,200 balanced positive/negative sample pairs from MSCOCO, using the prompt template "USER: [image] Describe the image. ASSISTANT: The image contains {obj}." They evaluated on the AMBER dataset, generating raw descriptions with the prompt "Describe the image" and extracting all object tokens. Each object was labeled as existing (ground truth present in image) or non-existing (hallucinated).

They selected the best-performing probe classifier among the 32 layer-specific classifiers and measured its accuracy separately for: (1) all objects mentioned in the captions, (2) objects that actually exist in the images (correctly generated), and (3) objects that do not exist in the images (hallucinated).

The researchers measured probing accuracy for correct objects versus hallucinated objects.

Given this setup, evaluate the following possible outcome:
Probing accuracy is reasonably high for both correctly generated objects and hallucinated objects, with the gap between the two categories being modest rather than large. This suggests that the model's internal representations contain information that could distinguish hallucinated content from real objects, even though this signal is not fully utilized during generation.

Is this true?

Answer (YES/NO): YES